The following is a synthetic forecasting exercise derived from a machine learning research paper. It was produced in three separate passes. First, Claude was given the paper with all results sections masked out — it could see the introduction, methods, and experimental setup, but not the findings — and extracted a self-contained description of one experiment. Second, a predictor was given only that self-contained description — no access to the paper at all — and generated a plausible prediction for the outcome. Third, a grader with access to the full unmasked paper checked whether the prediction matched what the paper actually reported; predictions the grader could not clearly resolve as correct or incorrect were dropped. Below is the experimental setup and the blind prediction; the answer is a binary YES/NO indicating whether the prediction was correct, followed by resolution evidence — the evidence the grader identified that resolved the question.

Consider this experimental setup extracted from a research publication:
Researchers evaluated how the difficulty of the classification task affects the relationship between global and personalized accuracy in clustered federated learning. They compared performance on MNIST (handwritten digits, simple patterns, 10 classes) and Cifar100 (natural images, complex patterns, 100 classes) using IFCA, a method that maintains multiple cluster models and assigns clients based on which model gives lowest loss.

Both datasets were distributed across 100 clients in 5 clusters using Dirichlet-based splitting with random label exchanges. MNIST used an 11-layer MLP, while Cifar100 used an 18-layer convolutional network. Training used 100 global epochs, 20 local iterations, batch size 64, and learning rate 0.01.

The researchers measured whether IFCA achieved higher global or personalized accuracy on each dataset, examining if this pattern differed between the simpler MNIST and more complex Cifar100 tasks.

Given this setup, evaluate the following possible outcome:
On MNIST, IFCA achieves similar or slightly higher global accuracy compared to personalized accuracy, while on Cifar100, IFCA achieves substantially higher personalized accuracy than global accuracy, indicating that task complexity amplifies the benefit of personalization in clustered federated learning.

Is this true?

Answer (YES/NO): YES